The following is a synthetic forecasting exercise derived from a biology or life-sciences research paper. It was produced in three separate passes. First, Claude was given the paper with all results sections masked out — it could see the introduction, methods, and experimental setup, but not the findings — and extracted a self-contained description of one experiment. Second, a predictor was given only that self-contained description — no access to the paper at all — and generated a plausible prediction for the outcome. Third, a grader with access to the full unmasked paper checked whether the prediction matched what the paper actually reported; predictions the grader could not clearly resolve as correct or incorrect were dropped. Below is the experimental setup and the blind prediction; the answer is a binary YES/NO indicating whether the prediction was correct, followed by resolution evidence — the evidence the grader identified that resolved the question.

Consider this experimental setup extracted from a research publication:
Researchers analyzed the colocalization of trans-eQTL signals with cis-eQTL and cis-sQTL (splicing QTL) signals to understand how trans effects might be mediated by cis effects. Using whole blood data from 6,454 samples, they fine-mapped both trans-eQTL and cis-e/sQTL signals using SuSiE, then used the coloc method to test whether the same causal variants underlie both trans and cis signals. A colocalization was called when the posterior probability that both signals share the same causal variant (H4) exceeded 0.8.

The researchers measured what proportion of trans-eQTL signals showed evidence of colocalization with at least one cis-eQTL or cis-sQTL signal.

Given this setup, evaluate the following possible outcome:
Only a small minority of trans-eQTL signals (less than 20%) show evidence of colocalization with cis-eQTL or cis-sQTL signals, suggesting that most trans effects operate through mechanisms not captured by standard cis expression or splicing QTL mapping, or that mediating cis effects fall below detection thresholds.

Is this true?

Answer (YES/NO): NO